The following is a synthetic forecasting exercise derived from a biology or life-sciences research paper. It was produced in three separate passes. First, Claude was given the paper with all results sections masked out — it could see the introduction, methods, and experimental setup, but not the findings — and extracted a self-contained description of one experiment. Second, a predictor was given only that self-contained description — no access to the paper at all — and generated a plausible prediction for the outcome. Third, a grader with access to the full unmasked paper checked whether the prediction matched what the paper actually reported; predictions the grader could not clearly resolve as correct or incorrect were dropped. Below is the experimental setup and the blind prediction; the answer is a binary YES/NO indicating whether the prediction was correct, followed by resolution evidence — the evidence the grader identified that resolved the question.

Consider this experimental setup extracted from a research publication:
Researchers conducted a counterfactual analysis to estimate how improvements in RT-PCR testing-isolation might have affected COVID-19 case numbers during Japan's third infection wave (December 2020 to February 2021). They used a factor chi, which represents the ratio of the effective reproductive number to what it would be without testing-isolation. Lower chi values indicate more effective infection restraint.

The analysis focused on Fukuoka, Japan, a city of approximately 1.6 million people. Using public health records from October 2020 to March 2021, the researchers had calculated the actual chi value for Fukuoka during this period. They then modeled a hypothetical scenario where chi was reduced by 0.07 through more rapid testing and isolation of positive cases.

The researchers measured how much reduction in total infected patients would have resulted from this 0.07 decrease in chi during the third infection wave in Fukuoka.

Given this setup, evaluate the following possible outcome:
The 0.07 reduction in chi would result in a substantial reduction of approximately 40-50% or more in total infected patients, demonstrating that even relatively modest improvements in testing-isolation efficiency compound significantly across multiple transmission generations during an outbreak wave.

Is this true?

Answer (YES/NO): YES